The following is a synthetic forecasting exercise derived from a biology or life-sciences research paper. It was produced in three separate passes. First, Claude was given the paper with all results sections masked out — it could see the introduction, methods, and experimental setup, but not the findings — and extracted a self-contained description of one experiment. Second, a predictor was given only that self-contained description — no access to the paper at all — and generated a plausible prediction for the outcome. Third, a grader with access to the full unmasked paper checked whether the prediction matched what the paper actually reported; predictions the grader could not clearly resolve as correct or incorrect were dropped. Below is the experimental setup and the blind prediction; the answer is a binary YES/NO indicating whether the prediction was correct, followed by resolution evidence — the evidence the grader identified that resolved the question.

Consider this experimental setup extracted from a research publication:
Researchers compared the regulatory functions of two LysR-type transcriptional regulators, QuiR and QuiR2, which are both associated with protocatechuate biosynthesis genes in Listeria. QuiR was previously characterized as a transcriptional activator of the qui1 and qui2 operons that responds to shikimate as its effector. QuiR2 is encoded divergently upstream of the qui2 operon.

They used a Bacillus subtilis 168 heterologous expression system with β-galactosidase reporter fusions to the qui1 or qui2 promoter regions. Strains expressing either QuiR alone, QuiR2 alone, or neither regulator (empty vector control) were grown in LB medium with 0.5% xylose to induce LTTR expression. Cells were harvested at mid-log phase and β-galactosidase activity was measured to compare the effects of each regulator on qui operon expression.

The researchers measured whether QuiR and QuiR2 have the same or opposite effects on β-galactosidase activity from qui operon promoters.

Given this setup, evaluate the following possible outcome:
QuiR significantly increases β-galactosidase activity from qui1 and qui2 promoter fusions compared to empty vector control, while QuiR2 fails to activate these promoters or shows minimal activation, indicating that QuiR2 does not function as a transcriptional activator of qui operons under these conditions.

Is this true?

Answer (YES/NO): YES